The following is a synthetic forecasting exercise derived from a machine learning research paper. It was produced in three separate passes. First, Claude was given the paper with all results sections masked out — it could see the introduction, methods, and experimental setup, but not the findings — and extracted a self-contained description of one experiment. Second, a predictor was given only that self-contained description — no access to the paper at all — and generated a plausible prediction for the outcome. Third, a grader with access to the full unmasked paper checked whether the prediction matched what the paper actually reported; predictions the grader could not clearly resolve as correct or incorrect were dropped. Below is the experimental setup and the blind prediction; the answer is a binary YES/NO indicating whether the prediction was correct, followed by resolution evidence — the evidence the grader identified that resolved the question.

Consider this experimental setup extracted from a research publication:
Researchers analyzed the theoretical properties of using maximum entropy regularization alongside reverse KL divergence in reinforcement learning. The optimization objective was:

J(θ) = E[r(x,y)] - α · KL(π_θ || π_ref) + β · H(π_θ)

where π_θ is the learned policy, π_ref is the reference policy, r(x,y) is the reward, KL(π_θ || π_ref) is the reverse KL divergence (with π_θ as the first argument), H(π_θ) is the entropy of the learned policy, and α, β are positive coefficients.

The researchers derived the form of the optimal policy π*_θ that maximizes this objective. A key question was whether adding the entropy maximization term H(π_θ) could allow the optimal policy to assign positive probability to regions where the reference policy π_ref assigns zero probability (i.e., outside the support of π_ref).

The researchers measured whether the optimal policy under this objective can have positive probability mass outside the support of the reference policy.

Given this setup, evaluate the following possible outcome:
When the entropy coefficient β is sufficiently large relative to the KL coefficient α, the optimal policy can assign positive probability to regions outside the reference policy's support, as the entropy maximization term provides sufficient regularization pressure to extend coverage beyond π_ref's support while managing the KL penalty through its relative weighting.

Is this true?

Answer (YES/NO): NO